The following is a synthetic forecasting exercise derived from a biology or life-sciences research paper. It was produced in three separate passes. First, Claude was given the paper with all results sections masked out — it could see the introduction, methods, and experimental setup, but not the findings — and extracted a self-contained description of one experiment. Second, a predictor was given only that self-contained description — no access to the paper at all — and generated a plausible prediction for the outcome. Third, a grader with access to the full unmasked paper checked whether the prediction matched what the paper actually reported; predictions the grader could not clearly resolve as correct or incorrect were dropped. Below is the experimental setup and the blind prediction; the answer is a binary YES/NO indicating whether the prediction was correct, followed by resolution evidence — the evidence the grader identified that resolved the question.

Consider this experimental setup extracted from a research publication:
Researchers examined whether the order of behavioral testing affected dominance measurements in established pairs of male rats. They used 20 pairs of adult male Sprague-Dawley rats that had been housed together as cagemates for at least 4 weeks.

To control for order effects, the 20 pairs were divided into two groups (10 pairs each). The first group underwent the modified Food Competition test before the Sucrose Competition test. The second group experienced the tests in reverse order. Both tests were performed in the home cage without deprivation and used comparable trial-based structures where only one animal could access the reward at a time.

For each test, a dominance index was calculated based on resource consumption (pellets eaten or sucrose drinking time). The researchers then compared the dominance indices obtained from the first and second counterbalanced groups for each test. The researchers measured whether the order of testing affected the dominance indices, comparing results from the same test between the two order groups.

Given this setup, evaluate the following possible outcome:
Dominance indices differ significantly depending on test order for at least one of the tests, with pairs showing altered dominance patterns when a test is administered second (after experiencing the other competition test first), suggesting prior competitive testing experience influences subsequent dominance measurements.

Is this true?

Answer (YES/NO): NO